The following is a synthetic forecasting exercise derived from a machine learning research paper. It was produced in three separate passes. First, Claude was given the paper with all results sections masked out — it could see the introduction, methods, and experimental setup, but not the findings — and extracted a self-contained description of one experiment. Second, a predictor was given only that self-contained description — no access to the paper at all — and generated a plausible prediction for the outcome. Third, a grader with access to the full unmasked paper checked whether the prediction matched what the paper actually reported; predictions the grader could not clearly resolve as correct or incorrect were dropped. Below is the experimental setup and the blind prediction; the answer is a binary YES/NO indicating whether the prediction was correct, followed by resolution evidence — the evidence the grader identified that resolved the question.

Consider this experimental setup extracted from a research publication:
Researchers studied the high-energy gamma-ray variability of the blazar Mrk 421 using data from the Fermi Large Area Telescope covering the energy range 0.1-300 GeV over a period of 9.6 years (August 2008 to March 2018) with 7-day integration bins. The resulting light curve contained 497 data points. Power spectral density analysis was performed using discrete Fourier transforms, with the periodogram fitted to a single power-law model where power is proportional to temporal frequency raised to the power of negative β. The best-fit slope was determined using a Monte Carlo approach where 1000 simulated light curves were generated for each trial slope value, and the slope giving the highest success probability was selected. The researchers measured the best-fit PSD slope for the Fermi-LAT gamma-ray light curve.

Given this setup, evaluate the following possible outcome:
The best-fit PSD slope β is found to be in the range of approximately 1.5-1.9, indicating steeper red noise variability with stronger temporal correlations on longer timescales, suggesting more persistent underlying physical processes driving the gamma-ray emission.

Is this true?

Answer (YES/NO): NO